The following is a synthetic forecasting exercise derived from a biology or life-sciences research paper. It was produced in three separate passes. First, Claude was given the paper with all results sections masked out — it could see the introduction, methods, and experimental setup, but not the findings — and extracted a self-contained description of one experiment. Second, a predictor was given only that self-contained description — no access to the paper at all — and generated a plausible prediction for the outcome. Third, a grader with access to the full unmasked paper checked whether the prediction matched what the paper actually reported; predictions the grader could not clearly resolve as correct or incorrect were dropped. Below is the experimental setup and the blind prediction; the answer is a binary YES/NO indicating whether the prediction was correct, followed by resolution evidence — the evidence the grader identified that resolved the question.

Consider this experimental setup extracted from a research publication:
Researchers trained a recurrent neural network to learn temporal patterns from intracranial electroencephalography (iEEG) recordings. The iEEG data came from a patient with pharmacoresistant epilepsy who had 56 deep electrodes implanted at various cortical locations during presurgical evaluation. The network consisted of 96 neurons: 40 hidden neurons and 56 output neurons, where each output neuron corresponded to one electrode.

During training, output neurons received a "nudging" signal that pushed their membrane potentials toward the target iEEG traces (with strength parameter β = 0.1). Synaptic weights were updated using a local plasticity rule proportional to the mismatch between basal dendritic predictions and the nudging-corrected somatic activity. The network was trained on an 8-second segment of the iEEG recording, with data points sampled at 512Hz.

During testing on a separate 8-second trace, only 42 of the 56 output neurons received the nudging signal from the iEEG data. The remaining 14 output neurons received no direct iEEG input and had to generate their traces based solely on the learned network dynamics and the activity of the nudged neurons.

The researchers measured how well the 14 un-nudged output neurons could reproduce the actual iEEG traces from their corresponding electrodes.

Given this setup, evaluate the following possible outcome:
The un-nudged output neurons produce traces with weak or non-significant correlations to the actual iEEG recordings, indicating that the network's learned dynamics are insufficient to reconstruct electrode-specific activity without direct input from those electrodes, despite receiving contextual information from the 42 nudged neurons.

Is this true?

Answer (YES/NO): NO